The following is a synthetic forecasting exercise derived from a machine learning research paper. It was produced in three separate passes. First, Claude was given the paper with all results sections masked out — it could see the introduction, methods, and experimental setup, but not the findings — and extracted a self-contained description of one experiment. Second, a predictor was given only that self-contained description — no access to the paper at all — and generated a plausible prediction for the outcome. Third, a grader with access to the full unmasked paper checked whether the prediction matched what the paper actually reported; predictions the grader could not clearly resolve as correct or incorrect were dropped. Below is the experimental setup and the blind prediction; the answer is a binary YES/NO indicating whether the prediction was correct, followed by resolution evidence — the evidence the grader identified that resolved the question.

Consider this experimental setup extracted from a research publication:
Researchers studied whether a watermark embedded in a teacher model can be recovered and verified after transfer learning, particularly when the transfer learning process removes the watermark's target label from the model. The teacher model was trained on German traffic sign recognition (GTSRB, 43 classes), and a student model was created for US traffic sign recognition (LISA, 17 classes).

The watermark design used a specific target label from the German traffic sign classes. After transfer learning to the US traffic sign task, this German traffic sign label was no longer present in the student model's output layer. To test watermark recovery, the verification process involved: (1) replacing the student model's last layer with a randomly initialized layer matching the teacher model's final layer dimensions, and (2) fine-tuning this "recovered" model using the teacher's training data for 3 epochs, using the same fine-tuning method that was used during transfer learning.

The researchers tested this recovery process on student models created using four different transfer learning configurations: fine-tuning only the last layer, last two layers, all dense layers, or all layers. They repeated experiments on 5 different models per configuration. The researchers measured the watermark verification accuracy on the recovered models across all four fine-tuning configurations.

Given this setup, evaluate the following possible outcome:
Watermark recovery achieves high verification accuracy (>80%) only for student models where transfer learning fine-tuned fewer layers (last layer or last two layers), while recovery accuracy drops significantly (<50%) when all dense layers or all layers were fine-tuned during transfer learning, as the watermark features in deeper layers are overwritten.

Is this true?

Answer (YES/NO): NO